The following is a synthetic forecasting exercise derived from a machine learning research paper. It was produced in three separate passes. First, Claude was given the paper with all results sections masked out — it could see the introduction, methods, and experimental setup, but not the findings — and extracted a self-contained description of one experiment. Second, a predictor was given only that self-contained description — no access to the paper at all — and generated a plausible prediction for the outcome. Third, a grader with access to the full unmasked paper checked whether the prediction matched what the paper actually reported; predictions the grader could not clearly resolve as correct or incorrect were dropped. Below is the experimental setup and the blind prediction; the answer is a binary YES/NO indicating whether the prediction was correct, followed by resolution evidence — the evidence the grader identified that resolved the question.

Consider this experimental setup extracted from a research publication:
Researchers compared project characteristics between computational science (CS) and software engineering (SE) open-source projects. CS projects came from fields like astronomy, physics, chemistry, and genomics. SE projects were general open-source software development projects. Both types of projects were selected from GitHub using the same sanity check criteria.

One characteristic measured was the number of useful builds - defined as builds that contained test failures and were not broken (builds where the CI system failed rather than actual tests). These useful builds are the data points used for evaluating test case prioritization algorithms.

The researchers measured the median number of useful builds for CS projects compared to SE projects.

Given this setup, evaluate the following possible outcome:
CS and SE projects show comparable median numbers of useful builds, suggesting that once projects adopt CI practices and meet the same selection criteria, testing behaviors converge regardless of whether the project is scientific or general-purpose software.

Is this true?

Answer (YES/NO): NO